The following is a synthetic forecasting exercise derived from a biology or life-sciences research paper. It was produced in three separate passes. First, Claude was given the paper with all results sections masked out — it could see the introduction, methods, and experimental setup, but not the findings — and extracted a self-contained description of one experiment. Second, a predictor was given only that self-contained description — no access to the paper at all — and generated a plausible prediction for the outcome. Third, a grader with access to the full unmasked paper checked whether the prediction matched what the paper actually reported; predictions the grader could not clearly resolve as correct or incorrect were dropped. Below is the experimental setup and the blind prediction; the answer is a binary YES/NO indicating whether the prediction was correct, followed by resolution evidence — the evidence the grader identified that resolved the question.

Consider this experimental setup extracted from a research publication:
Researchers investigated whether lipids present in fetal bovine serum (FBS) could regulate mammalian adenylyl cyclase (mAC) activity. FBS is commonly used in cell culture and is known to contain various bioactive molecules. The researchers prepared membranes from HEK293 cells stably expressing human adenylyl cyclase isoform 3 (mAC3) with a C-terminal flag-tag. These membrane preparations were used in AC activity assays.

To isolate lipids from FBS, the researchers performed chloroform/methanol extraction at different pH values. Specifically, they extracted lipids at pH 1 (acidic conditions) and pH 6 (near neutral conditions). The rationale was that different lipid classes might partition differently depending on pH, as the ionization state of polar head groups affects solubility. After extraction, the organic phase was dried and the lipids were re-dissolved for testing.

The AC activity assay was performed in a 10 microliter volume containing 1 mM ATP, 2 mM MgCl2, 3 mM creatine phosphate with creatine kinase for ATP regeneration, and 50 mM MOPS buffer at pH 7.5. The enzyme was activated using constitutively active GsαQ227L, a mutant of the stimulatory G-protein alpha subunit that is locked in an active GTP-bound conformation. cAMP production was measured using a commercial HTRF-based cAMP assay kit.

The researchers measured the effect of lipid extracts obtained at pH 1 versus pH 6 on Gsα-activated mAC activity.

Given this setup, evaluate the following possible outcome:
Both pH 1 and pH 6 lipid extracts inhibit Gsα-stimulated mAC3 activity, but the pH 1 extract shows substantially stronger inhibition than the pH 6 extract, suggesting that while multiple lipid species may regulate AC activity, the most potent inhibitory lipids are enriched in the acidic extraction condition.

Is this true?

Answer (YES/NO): NO